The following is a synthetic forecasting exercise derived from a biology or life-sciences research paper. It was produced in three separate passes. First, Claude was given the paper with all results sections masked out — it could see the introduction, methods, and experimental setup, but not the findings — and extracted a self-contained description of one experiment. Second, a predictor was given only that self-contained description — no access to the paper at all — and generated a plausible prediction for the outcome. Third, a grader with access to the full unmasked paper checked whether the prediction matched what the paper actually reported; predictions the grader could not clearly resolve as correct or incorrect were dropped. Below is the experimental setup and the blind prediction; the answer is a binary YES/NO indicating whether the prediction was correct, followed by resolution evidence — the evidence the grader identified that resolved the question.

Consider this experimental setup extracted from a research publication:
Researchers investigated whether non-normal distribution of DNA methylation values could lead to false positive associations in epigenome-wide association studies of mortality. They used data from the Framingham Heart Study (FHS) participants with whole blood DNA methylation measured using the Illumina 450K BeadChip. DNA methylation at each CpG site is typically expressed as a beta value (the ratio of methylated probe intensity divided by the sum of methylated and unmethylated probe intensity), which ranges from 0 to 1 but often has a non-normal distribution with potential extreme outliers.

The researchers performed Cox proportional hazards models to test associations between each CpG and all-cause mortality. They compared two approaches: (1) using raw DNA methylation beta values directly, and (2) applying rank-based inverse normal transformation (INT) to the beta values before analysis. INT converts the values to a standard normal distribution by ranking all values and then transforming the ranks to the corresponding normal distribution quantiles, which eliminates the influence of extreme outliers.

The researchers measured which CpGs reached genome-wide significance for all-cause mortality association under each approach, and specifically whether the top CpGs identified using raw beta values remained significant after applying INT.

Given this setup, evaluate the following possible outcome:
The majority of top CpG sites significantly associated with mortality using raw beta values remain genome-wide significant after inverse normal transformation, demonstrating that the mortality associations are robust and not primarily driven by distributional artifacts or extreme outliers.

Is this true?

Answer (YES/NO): NO